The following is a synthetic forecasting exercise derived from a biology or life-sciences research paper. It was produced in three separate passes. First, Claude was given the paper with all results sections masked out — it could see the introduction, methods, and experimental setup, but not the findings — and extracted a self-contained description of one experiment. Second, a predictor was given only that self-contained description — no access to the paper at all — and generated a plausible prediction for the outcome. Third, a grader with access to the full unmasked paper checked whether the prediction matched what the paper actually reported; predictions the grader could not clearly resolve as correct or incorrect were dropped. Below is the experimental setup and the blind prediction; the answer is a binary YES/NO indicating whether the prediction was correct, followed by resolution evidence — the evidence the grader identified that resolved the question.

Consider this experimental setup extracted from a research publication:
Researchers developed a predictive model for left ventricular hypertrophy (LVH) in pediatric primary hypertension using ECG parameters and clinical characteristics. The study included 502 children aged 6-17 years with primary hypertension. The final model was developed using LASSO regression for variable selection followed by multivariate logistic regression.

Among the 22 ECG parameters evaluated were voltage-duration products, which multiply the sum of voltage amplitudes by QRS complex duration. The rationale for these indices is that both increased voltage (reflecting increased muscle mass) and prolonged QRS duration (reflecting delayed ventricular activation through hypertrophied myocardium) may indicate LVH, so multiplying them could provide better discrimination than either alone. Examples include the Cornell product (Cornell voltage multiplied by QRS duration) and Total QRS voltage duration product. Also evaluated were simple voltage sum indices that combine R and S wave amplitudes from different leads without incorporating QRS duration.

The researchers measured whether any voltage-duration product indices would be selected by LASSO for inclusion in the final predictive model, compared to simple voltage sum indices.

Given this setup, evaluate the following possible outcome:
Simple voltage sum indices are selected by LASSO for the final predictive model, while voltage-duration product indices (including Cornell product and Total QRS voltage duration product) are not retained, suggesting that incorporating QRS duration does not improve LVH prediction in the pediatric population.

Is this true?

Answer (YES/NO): YES